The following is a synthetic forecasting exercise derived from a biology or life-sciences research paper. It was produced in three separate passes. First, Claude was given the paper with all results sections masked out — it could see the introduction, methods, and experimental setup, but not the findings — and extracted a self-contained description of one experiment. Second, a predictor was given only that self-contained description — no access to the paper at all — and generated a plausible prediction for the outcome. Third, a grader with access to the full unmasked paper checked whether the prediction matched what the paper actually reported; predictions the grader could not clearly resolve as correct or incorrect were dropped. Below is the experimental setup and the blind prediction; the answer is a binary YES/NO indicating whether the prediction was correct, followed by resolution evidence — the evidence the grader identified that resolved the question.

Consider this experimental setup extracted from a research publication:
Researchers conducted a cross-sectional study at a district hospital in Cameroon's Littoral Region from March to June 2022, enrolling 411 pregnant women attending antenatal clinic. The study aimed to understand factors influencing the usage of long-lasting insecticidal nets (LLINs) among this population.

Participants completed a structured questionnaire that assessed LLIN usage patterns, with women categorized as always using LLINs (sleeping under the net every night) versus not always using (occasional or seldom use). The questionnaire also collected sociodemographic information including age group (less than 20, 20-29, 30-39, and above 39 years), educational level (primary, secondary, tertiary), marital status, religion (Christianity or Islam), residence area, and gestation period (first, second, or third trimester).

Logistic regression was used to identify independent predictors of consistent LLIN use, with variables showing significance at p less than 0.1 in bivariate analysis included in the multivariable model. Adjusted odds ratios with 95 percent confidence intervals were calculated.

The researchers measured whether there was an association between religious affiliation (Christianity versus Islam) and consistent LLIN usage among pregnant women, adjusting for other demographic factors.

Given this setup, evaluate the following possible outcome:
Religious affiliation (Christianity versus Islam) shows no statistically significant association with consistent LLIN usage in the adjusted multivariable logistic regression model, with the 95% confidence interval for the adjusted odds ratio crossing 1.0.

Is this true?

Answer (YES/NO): NO